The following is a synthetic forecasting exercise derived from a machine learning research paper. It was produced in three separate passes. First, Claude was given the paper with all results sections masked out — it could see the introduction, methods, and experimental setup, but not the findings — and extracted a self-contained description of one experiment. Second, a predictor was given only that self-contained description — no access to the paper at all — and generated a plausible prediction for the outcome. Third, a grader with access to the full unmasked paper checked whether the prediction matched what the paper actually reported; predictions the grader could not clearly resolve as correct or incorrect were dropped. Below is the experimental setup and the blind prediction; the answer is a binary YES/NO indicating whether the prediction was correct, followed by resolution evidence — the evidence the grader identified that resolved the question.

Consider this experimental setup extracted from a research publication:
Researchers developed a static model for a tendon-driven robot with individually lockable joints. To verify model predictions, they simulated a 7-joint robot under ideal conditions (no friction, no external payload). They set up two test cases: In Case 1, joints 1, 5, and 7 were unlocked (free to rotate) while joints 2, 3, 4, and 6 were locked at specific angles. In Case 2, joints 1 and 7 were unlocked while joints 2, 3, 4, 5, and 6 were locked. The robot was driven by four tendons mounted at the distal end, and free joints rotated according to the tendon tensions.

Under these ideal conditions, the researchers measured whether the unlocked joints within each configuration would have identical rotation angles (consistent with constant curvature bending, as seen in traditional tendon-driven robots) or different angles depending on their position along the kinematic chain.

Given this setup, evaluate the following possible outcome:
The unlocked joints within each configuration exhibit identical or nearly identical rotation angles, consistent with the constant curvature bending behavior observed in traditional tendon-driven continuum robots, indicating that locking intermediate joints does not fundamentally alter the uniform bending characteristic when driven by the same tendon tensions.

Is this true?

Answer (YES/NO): YES